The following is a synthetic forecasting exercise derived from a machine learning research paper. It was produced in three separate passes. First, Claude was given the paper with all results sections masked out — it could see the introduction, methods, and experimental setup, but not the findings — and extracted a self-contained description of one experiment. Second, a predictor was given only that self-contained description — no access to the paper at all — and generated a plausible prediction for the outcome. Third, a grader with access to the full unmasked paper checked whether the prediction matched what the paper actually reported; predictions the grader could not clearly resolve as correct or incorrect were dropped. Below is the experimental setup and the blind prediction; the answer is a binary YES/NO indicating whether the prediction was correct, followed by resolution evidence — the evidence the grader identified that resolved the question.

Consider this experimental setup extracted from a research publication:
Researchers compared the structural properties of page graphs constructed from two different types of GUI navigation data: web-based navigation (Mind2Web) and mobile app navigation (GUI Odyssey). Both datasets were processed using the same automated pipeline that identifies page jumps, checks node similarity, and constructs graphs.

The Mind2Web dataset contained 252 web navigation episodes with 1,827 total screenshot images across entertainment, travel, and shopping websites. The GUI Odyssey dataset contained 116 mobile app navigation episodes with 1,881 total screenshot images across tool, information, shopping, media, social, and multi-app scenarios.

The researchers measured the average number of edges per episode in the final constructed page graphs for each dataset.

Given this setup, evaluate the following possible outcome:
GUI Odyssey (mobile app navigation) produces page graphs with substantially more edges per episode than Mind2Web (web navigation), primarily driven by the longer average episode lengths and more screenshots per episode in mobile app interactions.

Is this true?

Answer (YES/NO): YES